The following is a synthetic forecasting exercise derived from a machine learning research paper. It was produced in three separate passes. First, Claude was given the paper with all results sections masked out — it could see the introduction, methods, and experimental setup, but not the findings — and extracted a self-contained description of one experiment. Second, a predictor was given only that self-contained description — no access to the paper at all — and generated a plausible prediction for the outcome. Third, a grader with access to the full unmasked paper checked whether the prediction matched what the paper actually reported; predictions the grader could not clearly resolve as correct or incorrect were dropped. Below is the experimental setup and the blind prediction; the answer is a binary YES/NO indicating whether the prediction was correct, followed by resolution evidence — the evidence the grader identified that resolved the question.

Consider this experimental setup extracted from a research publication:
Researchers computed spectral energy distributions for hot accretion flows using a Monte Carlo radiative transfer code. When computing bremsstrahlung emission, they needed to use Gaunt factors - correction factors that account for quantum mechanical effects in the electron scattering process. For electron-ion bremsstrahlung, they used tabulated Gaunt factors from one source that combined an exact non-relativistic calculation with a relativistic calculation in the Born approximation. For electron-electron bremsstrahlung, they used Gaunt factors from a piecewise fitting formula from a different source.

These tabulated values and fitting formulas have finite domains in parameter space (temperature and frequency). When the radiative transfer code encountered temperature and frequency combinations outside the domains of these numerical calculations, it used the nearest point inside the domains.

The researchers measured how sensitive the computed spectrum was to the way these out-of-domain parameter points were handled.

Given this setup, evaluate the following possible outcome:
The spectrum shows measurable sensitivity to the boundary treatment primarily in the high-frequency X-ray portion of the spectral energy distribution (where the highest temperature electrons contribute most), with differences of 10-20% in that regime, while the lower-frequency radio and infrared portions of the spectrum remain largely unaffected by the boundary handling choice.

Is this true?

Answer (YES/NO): NO